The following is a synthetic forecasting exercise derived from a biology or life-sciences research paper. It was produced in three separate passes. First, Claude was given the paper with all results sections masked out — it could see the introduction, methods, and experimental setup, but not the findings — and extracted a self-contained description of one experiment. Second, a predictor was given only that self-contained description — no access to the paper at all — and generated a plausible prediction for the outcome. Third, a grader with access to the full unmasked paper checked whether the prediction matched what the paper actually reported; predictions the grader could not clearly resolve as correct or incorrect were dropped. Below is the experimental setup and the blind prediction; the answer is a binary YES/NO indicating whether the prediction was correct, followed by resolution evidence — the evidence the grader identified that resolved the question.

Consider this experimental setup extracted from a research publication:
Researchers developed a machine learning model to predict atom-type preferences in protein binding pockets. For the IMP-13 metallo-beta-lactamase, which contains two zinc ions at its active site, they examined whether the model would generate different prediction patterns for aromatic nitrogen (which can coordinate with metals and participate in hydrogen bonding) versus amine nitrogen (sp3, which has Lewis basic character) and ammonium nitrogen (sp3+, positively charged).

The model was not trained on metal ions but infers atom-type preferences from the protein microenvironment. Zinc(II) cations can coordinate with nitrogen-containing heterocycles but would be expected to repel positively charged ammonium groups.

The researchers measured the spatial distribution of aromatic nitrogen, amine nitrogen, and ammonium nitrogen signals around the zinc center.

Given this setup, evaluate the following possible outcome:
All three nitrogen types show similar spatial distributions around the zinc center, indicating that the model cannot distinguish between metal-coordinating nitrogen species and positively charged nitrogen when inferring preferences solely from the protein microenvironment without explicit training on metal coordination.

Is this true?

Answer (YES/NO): NO